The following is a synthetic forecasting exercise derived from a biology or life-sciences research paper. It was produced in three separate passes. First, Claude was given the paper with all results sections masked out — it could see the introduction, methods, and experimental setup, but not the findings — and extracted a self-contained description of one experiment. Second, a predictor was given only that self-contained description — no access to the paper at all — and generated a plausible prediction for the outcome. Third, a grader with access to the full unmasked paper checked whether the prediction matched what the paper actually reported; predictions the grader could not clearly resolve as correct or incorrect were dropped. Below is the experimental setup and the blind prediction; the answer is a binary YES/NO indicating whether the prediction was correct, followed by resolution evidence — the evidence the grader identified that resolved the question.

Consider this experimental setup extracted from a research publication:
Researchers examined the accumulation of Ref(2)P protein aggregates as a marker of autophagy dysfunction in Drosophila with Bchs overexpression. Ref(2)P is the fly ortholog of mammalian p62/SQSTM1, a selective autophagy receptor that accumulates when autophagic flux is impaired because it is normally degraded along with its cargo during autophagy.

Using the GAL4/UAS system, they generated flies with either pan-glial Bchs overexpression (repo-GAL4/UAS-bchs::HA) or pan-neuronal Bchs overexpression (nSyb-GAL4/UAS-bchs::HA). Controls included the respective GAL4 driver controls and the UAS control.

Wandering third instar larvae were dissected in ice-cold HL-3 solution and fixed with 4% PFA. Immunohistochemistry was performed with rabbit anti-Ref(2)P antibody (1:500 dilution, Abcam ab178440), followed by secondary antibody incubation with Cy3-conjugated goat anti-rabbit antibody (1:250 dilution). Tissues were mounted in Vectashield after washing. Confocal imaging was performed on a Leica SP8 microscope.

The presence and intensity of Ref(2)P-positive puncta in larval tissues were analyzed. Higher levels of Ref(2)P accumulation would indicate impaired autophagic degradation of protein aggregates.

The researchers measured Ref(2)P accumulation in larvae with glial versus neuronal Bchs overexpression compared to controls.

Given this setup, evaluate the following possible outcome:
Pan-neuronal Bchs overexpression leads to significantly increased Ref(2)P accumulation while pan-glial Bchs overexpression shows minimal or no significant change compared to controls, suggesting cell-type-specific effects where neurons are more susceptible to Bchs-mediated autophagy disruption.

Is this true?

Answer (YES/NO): NO